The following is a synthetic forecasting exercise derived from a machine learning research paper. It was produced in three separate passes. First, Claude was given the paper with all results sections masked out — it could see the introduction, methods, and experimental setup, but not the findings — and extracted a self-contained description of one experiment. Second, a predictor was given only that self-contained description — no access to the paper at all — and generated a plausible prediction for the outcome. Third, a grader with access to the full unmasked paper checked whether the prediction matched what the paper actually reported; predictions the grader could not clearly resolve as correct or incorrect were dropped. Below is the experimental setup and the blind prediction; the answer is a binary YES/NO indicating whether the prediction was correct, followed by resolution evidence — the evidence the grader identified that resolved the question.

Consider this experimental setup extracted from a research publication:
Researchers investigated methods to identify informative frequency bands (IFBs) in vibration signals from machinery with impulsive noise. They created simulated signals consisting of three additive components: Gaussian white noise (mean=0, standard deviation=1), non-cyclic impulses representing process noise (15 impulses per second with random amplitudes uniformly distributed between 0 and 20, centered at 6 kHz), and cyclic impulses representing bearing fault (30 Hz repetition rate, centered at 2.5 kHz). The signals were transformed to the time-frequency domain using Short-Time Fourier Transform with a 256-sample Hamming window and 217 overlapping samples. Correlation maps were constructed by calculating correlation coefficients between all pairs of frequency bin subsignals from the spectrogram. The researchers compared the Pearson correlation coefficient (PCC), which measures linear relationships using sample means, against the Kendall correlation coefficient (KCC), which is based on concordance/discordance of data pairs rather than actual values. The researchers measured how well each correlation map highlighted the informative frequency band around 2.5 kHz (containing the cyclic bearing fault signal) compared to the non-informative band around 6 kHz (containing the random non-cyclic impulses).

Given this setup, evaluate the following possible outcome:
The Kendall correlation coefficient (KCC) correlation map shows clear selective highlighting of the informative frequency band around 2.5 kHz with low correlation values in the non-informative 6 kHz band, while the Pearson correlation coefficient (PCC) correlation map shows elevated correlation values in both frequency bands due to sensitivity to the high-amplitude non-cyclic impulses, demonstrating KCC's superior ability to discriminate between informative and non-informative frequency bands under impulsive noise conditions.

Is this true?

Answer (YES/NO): YES